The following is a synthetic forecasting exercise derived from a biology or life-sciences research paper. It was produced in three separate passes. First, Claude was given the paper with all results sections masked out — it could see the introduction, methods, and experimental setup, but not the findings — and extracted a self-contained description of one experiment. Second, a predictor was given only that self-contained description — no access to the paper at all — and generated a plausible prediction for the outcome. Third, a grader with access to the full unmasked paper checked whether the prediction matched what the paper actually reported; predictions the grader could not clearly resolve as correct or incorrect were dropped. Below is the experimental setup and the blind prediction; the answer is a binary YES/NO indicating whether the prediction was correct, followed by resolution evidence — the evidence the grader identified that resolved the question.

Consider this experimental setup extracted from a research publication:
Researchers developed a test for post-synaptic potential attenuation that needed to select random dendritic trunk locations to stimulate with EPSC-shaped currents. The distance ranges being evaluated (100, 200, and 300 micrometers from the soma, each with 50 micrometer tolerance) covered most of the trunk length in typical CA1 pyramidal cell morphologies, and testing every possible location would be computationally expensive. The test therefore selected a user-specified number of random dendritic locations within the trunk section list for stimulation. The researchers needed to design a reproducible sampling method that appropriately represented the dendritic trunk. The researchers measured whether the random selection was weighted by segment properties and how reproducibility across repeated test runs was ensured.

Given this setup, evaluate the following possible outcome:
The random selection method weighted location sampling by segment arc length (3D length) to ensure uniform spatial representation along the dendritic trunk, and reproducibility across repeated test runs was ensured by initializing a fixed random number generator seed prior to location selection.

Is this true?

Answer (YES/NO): YES